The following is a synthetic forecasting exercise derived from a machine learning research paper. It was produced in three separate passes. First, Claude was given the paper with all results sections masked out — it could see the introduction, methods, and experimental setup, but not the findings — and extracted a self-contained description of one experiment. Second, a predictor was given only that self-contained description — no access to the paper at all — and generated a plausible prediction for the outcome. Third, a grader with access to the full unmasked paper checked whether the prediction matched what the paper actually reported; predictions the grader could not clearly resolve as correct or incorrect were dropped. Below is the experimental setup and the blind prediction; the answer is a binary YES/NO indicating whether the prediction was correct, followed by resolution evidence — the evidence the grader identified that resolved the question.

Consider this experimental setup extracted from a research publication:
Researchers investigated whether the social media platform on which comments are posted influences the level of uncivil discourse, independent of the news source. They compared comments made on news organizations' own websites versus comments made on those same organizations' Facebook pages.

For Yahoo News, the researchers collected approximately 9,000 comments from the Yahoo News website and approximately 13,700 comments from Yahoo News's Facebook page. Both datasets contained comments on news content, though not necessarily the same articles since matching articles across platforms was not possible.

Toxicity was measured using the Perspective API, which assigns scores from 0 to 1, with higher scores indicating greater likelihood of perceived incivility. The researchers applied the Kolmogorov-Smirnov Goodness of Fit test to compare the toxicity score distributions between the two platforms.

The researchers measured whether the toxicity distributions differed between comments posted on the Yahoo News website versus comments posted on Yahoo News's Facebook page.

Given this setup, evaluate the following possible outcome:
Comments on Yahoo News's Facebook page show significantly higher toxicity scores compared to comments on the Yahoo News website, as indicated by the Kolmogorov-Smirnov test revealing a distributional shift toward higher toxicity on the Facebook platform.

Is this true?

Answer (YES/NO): NO